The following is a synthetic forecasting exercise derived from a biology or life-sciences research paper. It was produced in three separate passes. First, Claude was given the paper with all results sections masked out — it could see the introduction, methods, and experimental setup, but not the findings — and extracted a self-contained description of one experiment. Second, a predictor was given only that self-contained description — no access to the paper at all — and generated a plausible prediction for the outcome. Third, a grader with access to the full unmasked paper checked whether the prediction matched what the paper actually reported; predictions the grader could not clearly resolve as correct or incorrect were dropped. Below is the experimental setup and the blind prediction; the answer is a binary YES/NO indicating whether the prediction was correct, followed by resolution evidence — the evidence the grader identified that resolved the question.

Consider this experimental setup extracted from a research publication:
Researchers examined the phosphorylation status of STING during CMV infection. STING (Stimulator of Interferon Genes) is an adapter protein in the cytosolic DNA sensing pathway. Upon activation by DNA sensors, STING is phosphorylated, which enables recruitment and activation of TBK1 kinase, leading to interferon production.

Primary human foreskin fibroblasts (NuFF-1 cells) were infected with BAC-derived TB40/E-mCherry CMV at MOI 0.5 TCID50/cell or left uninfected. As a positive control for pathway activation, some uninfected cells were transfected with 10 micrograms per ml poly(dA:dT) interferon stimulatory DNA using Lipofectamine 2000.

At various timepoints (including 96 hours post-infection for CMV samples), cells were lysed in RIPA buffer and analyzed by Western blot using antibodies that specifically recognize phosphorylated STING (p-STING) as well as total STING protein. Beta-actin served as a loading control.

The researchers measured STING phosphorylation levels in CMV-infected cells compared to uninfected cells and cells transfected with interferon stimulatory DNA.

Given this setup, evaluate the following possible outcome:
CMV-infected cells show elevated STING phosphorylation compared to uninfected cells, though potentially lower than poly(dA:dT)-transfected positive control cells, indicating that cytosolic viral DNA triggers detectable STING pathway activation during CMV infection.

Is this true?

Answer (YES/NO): NO